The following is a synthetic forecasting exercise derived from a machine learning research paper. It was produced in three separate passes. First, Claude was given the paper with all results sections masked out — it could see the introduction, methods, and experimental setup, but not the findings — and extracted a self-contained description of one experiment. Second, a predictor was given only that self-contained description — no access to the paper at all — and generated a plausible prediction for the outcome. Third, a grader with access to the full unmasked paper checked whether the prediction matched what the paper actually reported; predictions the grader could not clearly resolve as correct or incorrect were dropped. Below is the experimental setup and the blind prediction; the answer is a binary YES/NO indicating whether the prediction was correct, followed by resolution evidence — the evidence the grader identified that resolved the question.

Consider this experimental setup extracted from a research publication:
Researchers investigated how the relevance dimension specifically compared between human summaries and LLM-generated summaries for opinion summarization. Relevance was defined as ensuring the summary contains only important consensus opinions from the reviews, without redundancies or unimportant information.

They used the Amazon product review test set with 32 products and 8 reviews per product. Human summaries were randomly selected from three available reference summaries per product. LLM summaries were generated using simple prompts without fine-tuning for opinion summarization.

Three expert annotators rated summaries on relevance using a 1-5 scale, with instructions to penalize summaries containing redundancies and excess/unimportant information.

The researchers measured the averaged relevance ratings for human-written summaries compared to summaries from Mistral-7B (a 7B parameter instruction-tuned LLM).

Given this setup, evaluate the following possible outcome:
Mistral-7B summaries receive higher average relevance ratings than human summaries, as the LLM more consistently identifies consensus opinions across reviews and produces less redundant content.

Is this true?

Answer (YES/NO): YES